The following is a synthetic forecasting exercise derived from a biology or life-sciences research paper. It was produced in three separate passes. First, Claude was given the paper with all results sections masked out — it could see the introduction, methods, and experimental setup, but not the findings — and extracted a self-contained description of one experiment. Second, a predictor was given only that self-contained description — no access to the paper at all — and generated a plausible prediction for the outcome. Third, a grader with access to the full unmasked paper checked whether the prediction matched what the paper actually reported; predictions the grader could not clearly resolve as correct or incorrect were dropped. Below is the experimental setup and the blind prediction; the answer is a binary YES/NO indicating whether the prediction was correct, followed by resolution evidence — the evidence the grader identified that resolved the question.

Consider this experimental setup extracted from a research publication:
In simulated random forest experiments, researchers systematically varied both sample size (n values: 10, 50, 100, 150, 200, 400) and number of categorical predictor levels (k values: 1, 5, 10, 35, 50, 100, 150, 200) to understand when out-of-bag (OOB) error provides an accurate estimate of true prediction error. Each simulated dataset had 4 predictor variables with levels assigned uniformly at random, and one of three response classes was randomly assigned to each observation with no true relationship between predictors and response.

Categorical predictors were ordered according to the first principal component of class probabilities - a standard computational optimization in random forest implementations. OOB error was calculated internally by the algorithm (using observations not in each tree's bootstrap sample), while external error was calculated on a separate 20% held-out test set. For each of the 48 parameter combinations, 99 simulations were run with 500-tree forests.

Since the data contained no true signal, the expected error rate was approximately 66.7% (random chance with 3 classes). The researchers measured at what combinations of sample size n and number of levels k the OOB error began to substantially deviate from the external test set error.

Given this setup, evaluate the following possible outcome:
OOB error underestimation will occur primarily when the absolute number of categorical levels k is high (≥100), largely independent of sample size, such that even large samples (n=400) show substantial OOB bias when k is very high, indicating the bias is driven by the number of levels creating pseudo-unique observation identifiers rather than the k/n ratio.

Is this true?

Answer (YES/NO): NO